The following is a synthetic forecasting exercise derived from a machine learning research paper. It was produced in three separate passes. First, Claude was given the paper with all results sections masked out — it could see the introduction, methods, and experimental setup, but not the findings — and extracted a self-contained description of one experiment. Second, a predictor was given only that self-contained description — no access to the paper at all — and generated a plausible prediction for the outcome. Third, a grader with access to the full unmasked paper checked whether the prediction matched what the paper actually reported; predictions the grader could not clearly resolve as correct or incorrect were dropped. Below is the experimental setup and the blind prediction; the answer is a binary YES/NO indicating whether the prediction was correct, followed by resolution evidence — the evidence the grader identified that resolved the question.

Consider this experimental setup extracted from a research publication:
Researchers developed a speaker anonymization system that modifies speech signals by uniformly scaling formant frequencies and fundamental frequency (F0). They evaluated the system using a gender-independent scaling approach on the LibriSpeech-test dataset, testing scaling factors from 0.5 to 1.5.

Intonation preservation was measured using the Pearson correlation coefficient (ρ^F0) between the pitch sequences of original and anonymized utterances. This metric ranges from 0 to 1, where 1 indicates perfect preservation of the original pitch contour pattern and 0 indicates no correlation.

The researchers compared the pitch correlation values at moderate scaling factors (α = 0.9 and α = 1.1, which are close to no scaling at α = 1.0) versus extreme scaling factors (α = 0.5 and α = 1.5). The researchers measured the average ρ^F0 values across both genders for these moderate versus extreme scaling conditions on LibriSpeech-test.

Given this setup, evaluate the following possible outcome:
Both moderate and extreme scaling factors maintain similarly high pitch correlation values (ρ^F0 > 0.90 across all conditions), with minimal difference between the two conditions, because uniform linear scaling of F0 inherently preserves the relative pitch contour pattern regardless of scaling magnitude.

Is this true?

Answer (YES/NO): NO